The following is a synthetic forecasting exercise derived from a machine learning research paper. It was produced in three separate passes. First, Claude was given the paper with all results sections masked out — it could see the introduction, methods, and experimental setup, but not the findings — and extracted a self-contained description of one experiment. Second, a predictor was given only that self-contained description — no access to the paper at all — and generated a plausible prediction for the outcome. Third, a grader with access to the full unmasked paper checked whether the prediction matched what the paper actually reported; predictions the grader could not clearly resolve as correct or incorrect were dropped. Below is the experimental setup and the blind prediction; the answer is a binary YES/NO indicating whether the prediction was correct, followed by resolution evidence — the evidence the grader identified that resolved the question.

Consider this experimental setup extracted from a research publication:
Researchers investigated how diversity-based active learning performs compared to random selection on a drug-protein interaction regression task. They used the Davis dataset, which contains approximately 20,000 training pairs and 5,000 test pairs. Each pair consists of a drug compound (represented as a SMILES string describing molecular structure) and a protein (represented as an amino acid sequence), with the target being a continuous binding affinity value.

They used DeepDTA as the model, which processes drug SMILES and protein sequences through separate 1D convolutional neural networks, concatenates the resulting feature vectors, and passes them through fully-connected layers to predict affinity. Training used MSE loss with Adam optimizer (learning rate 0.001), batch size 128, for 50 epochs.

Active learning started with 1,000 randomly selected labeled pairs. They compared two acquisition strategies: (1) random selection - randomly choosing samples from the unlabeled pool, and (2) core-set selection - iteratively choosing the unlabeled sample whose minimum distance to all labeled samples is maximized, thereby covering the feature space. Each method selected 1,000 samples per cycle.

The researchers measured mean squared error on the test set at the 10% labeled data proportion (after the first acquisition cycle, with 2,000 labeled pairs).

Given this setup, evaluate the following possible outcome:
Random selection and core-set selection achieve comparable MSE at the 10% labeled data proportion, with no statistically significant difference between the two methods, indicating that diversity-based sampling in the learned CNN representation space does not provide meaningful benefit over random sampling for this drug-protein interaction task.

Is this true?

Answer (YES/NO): NO